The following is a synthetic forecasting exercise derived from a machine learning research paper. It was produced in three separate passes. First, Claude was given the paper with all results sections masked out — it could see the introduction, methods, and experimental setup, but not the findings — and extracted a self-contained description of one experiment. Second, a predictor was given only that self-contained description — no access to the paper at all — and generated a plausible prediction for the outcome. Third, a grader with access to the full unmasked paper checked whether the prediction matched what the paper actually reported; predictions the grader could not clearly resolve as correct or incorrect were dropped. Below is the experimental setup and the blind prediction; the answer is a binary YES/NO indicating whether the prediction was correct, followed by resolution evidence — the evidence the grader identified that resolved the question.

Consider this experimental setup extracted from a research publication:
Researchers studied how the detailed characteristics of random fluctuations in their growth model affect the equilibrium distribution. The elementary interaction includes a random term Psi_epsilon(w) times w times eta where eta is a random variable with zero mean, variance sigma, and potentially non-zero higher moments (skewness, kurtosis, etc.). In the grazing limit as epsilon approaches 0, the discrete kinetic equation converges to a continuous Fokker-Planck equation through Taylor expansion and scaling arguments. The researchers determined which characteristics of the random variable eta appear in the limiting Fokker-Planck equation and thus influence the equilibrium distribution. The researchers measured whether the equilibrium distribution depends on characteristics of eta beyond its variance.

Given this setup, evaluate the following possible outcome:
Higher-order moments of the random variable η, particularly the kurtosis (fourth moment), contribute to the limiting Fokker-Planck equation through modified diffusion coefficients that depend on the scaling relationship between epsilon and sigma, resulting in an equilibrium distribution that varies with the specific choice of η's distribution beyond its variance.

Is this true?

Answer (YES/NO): NO